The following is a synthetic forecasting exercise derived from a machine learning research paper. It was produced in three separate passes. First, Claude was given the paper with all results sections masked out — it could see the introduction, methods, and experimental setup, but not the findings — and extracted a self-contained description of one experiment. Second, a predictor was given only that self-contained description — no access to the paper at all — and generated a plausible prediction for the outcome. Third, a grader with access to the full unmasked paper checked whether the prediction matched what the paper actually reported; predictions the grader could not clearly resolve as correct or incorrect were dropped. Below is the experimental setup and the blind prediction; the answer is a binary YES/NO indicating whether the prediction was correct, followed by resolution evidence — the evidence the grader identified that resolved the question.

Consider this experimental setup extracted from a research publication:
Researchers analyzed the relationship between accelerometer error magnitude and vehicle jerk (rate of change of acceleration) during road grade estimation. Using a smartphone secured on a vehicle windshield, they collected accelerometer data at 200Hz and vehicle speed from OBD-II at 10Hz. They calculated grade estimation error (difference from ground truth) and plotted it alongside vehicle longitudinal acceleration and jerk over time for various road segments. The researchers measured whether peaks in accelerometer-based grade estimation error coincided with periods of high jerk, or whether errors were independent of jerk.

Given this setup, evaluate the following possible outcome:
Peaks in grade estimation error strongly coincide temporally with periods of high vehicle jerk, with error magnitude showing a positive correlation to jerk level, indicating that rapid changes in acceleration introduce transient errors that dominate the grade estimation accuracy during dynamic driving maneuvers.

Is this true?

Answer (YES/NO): NO